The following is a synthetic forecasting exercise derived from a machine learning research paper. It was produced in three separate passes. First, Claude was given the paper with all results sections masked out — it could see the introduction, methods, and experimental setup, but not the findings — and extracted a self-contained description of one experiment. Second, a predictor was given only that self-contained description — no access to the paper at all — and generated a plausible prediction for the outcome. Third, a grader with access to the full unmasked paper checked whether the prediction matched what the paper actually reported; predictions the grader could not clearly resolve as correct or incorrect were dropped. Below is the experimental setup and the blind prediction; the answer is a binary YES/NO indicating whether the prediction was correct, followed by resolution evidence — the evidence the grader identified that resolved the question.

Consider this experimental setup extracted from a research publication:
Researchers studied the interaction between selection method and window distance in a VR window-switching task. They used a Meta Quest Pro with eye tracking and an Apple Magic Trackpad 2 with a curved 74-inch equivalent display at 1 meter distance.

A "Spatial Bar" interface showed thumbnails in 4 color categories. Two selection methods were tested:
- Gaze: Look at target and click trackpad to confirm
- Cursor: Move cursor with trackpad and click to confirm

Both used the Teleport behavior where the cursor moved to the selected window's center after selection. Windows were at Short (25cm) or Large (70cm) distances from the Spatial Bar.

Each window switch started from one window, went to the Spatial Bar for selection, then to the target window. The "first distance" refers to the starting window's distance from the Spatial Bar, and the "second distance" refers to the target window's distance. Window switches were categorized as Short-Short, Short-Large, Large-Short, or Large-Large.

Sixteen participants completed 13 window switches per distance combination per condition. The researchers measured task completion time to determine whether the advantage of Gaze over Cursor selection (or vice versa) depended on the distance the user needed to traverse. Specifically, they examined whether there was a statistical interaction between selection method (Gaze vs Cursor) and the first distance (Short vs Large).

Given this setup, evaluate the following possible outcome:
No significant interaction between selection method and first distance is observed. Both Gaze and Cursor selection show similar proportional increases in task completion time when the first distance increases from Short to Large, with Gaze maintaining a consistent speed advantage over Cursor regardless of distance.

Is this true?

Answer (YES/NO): NO